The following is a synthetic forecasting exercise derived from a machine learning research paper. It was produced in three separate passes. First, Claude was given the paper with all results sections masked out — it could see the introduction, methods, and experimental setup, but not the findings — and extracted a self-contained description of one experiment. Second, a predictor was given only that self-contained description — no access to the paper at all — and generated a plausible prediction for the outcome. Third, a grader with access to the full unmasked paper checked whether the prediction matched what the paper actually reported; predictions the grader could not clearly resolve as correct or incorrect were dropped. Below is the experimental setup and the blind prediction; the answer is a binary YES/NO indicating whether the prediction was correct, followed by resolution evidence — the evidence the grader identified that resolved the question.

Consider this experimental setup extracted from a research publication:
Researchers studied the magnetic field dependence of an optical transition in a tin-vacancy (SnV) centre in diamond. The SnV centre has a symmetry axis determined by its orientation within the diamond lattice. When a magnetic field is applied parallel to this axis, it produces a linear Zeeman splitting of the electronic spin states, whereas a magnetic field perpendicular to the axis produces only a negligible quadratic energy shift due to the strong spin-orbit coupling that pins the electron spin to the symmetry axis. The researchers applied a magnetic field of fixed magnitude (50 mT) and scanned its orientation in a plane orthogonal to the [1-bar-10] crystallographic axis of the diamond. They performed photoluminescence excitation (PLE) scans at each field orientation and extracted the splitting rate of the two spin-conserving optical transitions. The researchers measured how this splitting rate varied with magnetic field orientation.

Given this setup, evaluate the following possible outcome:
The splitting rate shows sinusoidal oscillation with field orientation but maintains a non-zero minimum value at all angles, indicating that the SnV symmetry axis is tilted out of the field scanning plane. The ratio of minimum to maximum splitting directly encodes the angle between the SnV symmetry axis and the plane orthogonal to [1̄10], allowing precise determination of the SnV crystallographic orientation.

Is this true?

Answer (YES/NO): NO